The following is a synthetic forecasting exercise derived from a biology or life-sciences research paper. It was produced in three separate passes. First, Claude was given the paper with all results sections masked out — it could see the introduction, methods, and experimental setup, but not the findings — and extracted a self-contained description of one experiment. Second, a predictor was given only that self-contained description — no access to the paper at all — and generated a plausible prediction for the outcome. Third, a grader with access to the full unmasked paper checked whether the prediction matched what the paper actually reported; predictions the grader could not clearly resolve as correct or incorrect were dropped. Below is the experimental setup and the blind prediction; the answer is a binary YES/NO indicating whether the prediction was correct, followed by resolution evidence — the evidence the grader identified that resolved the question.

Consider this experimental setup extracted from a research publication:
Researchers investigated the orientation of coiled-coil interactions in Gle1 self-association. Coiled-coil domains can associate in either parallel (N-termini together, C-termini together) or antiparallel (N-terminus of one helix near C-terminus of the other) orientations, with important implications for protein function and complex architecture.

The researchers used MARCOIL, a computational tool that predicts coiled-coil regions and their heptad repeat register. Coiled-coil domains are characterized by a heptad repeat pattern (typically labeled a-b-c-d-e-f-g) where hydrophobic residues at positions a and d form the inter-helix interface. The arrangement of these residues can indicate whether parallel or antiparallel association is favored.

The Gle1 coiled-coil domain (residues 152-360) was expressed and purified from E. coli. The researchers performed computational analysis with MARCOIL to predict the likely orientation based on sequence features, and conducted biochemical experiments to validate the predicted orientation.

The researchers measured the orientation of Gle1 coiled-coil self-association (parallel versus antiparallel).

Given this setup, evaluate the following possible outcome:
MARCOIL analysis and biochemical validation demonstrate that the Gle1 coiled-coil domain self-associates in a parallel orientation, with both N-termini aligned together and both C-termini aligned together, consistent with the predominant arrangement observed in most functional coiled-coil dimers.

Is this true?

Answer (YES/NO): YES